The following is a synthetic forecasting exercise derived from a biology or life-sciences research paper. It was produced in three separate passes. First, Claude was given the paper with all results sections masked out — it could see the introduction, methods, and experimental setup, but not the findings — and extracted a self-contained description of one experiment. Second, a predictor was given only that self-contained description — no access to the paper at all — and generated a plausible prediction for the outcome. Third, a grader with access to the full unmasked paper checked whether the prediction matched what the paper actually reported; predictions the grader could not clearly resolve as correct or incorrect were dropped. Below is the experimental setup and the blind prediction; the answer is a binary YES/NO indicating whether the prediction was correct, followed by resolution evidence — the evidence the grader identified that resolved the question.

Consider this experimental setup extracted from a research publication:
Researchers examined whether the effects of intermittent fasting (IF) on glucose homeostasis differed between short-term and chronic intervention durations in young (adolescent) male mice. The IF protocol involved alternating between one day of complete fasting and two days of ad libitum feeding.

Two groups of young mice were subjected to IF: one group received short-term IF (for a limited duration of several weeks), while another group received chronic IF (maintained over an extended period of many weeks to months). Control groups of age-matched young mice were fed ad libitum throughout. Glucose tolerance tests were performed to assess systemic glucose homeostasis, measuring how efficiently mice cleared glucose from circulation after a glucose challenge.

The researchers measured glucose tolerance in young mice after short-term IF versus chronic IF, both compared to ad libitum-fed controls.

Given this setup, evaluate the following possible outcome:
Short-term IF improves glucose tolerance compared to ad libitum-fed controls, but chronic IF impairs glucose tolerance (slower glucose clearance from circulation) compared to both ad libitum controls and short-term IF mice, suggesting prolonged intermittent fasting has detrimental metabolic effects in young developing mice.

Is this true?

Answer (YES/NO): NO